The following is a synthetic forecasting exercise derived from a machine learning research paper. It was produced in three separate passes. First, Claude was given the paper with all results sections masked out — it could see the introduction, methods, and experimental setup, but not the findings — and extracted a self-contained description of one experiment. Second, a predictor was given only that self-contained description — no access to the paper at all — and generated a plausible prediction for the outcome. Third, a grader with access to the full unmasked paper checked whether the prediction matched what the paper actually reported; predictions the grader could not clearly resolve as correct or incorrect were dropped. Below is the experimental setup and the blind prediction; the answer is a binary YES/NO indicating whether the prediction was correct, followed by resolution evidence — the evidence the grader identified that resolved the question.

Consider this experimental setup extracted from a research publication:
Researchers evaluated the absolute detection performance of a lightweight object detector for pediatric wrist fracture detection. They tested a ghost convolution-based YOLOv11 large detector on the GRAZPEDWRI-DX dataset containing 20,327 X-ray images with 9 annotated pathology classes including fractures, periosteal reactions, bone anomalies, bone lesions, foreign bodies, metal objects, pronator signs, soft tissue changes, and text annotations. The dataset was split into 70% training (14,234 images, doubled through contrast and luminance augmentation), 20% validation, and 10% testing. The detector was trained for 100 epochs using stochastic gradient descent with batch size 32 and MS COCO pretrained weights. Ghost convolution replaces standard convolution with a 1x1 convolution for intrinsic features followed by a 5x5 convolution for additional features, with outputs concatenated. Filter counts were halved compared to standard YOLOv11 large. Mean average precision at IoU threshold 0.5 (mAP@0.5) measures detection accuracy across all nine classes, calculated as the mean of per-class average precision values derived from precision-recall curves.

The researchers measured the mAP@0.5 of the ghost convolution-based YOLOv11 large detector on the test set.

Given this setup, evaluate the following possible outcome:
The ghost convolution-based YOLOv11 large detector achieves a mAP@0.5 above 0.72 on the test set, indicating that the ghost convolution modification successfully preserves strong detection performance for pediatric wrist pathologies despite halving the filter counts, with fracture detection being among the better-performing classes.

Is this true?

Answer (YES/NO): NO